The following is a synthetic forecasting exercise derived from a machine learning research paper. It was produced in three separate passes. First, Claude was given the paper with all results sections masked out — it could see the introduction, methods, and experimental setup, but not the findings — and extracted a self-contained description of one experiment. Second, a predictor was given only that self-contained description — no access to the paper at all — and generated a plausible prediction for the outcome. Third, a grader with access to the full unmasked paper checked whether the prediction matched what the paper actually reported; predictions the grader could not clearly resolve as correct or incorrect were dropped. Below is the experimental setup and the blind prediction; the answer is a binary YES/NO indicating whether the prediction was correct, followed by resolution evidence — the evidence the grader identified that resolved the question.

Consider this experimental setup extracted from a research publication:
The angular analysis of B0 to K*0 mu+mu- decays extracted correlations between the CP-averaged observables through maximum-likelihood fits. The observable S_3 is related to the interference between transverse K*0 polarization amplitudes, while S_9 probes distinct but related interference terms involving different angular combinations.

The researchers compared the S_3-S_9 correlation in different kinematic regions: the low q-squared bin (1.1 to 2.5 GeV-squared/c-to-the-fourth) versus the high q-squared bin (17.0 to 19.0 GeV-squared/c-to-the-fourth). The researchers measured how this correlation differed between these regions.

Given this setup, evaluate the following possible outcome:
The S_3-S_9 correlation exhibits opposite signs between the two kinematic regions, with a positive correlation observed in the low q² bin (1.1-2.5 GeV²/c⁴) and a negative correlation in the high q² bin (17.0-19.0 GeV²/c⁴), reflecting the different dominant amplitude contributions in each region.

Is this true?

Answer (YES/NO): YES